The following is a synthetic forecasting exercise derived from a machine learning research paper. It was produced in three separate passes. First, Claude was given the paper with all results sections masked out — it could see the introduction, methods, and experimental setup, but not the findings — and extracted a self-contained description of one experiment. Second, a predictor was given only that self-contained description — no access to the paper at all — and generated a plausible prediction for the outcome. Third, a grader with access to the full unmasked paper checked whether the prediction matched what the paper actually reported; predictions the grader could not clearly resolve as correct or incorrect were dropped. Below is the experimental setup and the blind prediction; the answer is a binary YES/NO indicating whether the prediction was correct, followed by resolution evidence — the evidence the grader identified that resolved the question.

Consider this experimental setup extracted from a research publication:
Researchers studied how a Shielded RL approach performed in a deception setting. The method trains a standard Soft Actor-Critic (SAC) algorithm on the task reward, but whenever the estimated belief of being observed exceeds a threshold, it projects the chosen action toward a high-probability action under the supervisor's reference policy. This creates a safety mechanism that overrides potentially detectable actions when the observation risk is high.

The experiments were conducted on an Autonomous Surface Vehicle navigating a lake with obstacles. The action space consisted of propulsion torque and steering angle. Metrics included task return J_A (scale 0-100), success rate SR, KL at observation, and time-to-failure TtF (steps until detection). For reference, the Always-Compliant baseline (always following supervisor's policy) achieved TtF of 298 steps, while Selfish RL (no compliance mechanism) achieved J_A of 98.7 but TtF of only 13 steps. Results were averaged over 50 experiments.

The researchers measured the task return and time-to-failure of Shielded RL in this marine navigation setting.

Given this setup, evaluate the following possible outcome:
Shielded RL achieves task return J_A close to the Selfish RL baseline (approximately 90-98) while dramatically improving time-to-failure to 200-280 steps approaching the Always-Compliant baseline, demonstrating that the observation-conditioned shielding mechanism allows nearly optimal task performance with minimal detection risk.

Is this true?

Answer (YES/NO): NO